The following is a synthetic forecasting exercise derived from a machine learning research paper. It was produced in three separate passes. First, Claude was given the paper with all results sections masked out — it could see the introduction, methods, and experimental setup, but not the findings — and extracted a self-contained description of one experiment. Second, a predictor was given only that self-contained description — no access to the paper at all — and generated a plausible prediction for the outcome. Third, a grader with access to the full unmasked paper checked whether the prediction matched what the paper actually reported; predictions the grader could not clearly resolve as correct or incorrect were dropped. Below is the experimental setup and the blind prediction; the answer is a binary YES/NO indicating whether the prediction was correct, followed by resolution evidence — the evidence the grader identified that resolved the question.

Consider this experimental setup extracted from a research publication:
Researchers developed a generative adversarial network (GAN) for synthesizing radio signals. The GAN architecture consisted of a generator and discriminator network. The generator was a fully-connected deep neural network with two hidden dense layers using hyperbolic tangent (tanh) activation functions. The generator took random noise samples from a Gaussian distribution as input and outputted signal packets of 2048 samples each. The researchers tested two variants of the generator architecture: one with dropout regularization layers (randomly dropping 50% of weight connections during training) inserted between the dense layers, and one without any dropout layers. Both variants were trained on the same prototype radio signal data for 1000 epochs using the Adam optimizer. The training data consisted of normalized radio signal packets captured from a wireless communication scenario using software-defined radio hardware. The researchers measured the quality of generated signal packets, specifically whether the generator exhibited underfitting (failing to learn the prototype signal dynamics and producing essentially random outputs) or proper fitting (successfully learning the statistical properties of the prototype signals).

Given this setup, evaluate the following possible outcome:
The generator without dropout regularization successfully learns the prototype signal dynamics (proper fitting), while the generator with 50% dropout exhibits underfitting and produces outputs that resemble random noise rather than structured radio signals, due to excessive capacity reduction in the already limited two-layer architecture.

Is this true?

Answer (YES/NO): YES